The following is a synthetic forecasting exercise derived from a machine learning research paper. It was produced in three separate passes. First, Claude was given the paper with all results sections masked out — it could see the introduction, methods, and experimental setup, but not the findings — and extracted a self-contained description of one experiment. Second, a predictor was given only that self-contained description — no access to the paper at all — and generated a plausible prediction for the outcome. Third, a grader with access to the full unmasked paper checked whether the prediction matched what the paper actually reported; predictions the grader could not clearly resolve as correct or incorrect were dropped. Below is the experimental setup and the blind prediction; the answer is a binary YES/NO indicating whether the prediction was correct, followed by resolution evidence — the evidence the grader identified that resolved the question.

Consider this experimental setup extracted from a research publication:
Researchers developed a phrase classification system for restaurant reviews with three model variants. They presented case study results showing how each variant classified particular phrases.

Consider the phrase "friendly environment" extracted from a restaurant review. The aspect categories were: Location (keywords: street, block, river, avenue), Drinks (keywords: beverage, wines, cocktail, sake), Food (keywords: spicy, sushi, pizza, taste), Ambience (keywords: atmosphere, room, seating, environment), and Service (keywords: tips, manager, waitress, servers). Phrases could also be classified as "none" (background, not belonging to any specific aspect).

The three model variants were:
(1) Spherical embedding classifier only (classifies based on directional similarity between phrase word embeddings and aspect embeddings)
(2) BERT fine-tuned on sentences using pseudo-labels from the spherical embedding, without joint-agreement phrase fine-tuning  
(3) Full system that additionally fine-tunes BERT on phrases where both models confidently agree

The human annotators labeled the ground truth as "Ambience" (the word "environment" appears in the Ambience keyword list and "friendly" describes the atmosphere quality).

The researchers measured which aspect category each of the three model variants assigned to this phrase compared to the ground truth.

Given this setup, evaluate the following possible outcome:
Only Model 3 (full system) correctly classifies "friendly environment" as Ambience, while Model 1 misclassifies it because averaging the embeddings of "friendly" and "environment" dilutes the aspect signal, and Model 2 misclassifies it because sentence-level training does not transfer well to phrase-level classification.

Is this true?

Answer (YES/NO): NO